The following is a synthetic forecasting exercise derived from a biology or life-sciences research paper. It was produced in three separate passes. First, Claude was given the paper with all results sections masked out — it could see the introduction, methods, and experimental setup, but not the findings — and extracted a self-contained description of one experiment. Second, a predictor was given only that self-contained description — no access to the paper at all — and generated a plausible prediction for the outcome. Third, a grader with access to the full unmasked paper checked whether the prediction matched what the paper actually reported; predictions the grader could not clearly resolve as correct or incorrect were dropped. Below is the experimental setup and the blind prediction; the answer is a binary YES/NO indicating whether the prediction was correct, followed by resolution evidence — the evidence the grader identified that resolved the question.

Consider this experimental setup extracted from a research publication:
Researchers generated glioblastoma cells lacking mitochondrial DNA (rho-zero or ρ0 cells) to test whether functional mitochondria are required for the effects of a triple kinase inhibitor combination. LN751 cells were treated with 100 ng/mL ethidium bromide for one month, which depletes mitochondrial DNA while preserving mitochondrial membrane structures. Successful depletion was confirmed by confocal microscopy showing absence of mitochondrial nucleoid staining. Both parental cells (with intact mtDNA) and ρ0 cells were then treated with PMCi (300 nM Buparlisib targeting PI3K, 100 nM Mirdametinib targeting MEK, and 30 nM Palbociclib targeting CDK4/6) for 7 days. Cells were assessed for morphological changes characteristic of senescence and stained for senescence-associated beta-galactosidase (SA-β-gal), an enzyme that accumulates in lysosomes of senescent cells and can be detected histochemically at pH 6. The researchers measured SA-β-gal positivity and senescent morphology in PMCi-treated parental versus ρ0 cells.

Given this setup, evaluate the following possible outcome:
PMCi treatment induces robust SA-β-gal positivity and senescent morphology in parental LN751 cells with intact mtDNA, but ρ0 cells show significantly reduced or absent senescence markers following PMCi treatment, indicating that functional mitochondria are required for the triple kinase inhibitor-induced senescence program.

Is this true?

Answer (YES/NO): YES